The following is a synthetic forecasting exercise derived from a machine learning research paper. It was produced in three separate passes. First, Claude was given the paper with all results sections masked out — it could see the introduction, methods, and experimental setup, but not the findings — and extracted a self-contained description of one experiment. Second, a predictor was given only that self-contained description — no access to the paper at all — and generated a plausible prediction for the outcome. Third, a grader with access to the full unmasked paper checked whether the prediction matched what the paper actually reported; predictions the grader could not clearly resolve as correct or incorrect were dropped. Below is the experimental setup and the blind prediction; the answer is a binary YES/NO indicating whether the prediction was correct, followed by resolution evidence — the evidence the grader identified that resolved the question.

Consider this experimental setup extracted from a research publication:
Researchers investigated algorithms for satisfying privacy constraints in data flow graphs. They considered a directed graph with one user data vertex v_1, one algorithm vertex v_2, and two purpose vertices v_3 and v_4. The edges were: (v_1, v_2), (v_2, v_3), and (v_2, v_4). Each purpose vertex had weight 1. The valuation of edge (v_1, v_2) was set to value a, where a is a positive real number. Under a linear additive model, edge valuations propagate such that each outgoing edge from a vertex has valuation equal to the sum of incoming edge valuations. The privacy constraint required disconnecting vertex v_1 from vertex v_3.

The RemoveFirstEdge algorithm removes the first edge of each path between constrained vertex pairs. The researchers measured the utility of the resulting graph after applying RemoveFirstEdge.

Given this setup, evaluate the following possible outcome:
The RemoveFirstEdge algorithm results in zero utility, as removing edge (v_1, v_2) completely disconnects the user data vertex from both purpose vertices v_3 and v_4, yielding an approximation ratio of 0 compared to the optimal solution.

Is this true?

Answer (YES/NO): YES